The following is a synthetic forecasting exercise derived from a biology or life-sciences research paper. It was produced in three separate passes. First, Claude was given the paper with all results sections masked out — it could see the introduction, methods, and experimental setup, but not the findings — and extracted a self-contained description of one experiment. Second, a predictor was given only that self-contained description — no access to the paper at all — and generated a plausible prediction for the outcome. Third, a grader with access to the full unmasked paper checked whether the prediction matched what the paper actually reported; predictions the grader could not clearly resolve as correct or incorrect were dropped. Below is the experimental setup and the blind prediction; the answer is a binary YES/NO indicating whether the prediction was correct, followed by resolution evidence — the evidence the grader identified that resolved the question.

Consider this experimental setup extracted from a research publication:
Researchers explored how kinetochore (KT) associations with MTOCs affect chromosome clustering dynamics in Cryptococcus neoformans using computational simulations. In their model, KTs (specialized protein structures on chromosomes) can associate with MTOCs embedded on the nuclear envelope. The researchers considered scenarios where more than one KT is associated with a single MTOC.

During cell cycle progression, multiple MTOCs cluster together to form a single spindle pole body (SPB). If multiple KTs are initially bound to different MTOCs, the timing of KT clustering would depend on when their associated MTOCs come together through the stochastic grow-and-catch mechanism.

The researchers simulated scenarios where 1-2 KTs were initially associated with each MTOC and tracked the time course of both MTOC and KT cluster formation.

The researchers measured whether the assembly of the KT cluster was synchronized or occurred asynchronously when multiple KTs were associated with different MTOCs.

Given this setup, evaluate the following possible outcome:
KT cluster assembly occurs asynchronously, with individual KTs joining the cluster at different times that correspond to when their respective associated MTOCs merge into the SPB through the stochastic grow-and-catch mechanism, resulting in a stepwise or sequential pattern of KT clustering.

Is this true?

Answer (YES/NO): YES